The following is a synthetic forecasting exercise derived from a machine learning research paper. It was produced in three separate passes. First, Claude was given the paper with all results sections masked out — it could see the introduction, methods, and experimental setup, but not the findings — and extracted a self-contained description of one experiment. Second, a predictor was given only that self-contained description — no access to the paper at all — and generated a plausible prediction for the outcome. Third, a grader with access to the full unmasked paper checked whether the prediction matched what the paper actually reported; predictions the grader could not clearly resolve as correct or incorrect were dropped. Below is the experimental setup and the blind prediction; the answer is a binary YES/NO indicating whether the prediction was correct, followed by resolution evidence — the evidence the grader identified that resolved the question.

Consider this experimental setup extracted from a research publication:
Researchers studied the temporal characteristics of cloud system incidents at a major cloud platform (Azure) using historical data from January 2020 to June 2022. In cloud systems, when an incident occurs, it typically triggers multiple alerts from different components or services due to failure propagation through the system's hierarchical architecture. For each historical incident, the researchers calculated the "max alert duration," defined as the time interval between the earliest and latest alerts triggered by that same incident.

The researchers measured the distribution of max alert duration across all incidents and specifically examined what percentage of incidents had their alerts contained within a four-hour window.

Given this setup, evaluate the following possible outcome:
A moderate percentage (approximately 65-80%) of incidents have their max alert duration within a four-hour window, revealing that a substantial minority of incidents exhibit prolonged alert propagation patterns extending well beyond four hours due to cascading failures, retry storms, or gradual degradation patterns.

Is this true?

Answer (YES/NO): NO